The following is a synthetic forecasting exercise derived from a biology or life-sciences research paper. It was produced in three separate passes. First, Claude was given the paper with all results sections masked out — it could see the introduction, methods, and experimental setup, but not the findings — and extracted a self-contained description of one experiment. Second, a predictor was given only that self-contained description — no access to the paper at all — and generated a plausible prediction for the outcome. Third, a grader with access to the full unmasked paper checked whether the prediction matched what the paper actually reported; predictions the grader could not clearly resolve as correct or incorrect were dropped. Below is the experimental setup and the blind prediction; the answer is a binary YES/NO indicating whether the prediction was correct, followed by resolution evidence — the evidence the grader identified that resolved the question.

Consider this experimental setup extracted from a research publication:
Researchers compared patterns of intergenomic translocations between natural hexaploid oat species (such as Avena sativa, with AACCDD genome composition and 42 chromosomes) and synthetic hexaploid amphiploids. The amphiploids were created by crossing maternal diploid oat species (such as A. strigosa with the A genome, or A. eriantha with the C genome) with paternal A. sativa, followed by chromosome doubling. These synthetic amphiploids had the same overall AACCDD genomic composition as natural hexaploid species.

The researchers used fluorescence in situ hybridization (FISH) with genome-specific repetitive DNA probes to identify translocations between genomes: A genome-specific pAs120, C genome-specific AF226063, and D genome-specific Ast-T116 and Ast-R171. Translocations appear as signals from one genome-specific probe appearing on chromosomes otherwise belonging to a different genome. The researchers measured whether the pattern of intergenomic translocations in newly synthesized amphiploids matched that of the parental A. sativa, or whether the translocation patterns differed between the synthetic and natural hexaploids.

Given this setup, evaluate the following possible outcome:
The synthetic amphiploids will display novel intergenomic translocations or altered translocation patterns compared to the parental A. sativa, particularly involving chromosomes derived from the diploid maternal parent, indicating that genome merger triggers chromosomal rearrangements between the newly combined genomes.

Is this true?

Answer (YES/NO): YES